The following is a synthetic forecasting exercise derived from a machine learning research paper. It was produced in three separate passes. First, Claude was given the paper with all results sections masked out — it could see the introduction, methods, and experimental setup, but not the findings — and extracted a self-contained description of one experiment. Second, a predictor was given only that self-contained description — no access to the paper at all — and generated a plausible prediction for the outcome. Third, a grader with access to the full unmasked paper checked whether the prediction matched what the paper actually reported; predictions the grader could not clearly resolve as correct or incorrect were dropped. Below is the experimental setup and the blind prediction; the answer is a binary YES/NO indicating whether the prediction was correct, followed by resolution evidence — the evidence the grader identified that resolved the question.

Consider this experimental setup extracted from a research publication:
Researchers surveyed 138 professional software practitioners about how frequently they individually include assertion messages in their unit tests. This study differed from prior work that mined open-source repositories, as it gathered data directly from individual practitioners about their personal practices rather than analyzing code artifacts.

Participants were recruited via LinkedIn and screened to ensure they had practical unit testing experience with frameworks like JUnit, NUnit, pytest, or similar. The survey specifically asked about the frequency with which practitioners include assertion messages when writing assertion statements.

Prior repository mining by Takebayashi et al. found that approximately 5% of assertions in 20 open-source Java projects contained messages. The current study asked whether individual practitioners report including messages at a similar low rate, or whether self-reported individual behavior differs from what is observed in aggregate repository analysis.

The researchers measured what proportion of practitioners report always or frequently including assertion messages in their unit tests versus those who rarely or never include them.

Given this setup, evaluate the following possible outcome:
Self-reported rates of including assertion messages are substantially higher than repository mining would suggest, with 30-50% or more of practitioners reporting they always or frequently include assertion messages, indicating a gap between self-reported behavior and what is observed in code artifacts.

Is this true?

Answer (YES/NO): YES